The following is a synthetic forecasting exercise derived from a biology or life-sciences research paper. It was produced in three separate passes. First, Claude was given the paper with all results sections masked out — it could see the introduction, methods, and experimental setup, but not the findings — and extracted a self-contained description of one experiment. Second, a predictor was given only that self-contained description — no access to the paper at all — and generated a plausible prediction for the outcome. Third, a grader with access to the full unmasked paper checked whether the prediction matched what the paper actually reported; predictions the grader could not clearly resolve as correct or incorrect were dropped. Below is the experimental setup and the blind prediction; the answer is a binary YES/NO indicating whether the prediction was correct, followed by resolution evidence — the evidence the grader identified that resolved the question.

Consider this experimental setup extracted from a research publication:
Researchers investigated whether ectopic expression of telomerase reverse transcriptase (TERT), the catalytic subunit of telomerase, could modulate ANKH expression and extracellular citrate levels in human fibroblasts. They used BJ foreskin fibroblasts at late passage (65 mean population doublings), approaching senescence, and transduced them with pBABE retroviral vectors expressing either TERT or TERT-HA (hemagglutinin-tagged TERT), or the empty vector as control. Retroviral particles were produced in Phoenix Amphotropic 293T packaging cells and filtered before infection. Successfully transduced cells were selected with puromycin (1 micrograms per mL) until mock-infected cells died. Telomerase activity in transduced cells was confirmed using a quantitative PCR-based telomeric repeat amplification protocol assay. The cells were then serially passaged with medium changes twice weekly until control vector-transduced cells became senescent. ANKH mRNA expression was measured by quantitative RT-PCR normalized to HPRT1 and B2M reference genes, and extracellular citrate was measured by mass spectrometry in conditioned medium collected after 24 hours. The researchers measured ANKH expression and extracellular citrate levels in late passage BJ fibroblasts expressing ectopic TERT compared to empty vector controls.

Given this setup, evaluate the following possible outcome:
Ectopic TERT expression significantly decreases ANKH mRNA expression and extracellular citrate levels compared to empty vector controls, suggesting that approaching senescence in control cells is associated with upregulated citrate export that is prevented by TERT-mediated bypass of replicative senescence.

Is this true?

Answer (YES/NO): YES